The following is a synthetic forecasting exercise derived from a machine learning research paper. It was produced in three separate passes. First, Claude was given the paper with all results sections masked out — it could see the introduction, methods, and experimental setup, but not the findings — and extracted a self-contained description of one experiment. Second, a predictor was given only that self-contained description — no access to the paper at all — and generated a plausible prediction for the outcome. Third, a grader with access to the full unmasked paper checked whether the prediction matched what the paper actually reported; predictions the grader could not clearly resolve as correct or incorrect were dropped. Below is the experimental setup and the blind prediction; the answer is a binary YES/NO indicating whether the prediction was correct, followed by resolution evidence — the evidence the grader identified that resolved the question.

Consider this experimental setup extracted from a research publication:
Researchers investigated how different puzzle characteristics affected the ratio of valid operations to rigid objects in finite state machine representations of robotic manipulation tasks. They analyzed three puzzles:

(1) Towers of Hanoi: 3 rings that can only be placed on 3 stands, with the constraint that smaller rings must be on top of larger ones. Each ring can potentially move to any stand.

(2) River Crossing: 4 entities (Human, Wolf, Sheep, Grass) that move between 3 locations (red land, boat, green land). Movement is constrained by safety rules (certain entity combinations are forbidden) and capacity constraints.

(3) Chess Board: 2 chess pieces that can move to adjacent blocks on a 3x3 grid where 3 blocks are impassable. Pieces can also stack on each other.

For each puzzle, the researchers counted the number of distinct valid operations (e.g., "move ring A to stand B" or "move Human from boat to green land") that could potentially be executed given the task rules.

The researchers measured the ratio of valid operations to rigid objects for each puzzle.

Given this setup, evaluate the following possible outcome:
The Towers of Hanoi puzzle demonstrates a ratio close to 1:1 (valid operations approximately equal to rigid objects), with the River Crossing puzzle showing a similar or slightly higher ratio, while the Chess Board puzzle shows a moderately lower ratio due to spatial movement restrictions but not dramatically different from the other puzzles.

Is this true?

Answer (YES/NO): NO